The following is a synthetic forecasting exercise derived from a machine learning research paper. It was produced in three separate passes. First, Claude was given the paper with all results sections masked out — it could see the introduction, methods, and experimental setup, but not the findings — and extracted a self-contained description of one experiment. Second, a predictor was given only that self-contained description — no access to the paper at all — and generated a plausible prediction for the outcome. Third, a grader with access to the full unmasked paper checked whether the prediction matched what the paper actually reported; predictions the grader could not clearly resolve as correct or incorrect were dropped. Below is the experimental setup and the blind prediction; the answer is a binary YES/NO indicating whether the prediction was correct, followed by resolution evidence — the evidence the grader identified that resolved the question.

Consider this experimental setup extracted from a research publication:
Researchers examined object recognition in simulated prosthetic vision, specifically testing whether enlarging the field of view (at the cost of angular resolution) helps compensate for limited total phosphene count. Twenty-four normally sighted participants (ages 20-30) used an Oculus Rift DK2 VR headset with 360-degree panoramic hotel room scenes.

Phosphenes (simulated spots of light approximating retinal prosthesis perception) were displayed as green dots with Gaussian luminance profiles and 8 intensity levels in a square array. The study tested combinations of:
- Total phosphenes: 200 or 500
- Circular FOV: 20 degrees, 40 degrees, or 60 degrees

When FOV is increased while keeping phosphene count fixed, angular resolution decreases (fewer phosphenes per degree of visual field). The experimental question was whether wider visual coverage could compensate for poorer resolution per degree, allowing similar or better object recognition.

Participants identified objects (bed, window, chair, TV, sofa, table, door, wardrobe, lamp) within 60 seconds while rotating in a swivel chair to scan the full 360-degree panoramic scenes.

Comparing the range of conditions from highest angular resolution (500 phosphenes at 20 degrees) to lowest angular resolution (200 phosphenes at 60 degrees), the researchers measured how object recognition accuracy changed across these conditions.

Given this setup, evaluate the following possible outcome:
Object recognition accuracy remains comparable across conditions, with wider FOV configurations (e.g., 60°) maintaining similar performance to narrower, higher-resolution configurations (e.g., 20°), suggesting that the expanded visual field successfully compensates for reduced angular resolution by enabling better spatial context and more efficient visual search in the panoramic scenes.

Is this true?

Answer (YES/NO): NO